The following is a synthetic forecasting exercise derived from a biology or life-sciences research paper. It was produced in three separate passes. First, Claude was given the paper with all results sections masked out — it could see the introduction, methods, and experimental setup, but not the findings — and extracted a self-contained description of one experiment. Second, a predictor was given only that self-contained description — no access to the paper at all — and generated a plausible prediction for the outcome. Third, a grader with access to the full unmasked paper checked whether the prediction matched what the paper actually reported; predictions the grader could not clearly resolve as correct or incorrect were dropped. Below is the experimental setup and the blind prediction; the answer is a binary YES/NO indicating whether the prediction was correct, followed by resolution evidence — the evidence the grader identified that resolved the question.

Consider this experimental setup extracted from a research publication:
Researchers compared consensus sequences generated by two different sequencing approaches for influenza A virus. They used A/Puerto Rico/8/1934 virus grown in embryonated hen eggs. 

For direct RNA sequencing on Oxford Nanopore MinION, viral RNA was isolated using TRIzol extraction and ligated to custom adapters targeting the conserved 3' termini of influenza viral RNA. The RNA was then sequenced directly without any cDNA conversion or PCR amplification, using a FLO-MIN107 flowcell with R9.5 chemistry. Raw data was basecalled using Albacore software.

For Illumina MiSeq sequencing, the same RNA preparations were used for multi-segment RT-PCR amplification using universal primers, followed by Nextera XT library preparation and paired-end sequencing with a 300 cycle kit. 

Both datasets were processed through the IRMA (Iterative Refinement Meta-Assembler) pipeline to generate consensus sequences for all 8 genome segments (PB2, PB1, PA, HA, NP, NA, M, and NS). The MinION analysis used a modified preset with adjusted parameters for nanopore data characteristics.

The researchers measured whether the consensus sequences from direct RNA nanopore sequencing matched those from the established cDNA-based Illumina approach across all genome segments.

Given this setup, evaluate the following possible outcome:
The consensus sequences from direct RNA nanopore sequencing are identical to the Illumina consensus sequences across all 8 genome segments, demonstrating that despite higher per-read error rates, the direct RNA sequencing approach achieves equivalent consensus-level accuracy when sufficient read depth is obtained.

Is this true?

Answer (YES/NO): NO